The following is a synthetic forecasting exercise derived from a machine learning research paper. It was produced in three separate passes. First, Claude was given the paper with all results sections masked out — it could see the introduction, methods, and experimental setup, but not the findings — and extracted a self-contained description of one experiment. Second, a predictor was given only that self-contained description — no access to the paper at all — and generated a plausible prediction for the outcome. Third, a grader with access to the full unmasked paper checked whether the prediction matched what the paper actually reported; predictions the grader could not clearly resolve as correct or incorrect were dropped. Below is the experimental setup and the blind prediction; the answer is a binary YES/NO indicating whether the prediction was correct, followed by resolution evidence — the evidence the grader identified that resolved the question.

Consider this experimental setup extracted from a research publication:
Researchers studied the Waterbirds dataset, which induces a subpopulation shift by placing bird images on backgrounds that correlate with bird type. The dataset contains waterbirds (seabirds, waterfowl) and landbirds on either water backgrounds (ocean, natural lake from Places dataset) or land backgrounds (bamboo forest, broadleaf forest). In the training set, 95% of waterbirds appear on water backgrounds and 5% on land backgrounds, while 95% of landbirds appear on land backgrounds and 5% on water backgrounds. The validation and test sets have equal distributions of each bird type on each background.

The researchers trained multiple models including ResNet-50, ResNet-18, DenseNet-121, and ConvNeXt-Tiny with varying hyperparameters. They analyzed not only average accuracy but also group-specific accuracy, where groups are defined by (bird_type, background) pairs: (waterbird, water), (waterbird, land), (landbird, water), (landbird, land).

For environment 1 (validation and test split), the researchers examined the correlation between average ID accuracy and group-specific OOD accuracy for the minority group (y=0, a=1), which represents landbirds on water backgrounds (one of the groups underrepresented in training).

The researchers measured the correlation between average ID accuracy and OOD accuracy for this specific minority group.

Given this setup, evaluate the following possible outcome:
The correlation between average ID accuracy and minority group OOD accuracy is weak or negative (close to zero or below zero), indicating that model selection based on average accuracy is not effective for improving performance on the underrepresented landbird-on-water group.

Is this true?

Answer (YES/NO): YES